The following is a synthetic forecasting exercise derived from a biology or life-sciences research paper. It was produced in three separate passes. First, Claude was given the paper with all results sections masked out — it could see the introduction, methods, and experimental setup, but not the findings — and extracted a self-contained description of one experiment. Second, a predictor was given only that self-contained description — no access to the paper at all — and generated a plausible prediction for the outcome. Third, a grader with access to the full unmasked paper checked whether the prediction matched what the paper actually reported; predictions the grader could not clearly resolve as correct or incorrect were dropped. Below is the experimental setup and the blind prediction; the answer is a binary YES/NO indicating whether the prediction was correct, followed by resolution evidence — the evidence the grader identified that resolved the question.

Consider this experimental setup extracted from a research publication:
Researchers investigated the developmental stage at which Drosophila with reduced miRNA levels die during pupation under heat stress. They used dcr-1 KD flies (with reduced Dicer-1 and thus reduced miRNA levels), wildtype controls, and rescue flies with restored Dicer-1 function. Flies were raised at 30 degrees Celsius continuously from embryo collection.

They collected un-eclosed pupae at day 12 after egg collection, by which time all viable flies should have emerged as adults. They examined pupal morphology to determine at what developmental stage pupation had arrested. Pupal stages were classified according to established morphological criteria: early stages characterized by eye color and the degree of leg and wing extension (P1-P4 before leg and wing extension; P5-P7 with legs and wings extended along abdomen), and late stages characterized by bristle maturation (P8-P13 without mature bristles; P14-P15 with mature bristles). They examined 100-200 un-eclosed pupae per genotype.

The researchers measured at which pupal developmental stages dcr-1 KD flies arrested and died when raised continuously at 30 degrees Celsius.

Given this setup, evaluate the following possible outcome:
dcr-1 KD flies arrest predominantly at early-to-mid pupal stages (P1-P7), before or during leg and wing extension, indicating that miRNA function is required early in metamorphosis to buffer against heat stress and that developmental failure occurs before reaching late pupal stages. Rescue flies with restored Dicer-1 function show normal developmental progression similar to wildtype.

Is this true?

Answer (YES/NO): NO